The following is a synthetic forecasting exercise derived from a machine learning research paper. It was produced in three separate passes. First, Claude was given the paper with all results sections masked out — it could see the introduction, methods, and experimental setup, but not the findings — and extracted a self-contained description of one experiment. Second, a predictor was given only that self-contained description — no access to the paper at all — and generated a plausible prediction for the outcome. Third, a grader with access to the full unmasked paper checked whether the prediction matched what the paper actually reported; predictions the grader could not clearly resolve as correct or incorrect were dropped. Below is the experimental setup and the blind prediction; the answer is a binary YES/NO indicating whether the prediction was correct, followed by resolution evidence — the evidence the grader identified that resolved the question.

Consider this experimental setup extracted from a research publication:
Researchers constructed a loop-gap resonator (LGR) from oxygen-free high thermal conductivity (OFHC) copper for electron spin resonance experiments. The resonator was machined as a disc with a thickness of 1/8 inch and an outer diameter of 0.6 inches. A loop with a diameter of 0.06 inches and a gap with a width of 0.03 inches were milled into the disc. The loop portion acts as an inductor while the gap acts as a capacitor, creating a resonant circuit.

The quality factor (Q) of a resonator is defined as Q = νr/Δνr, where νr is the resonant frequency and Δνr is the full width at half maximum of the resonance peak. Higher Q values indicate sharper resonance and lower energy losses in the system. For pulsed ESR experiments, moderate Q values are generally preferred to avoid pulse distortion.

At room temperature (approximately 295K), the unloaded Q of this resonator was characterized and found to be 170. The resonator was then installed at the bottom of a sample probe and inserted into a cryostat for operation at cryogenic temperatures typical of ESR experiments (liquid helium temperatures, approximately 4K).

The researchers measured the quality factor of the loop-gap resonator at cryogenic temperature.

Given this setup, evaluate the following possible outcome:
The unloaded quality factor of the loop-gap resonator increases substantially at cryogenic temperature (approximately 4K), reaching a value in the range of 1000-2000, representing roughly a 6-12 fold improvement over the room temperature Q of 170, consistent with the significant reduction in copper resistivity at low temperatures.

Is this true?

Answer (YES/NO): NO